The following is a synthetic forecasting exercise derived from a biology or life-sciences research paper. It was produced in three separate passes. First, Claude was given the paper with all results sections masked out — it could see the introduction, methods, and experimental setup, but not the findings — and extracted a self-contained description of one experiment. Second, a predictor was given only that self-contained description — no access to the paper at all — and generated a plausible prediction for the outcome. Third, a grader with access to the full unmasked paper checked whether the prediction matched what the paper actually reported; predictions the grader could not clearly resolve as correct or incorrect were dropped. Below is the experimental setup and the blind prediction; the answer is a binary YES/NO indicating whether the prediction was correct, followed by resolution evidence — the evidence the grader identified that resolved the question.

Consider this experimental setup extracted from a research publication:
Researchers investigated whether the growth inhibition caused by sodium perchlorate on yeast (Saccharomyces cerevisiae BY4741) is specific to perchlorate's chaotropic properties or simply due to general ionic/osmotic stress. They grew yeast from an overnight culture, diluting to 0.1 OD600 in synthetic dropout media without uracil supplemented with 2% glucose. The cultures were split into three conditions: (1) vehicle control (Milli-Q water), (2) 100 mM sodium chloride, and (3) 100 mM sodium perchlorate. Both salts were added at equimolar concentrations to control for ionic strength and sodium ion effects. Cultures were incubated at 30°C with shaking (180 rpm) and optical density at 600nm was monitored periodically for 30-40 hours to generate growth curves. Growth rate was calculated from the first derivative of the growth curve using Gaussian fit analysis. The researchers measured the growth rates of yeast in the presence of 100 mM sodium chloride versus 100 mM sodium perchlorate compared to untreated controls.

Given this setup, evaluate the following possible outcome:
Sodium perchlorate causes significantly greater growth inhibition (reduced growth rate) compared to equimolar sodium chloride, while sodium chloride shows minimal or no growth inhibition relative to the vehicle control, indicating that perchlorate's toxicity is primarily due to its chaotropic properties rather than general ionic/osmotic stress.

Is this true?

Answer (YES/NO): YES